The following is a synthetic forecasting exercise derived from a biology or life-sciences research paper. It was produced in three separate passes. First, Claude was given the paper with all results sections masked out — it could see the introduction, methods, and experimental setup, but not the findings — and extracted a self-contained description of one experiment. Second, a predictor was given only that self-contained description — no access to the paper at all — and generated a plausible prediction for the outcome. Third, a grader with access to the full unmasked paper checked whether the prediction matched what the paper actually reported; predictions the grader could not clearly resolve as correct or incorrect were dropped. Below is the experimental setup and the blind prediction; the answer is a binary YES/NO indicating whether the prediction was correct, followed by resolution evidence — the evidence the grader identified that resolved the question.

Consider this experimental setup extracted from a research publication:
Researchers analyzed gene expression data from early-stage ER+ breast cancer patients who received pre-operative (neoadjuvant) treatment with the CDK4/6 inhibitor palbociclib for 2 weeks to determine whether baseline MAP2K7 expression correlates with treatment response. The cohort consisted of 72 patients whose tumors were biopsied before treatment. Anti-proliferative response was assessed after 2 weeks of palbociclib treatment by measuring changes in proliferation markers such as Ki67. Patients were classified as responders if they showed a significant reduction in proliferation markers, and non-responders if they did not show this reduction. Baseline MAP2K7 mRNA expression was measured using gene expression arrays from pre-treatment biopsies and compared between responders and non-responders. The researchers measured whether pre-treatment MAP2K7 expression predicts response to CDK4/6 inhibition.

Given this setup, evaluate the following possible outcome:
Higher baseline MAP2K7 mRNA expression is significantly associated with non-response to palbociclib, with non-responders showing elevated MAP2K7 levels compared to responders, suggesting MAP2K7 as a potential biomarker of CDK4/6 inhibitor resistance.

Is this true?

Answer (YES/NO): NO